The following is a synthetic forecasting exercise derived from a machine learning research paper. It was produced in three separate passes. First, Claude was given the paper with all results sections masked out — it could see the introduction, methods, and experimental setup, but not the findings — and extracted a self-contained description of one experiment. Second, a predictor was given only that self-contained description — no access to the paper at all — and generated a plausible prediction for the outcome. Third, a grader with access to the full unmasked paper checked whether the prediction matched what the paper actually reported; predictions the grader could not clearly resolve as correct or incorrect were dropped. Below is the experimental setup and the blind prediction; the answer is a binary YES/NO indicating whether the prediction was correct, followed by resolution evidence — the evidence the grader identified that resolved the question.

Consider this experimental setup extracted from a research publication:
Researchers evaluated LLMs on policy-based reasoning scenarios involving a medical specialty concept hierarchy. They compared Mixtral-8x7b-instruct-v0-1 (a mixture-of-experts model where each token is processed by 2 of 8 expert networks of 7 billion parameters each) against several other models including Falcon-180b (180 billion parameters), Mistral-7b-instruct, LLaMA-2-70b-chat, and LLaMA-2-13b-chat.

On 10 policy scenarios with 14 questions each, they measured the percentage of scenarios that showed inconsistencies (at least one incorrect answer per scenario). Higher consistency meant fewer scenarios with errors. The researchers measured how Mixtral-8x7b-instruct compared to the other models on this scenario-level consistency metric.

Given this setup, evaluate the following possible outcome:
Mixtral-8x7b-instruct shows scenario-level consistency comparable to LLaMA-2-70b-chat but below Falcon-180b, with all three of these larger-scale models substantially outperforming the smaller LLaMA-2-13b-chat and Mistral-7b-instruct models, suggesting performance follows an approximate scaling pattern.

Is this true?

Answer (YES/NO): NO